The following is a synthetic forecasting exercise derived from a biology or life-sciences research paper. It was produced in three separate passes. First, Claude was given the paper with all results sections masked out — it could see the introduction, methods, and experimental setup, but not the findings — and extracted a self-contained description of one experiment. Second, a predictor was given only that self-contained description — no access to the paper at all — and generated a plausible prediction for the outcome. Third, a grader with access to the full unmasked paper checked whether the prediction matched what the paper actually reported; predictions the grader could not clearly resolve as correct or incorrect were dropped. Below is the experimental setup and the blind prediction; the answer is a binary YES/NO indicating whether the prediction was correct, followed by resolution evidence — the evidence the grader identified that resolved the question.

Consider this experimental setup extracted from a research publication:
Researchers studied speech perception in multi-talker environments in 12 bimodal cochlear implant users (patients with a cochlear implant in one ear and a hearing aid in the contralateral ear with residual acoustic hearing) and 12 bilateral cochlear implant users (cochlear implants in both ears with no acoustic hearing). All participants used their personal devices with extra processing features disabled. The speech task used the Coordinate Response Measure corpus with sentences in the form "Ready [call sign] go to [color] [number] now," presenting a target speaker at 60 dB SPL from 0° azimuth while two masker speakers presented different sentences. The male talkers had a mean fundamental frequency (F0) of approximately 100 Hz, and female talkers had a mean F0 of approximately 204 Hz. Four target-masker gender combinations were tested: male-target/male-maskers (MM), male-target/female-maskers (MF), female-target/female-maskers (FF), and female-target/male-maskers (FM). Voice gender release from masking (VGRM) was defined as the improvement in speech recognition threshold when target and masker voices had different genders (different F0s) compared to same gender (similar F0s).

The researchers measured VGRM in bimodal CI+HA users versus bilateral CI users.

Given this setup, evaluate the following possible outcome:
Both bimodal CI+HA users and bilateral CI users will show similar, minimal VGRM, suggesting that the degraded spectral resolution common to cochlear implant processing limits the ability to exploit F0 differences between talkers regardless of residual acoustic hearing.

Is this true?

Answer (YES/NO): NO